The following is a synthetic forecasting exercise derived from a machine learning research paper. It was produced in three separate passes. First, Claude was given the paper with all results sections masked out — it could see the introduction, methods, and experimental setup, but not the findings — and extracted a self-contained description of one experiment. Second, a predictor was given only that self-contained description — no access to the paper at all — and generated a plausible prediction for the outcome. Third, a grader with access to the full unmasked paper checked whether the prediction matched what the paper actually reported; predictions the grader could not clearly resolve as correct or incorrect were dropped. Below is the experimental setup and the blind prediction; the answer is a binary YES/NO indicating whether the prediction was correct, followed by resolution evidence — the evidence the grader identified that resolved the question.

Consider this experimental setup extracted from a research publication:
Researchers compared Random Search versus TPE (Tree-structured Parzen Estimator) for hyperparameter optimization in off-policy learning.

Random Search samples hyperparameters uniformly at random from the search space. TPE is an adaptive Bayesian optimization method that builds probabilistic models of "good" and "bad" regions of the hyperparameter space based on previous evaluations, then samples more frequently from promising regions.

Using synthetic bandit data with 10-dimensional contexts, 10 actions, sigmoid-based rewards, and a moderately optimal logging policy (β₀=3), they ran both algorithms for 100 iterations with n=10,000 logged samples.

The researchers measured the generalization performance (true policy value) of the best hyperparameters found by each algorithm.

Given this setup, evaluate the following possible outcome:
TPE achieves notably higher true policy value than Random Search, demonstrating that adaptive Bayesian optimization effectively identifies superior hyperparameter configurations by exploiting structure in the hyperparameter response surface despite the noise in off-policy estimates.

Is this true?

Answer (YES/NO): NO